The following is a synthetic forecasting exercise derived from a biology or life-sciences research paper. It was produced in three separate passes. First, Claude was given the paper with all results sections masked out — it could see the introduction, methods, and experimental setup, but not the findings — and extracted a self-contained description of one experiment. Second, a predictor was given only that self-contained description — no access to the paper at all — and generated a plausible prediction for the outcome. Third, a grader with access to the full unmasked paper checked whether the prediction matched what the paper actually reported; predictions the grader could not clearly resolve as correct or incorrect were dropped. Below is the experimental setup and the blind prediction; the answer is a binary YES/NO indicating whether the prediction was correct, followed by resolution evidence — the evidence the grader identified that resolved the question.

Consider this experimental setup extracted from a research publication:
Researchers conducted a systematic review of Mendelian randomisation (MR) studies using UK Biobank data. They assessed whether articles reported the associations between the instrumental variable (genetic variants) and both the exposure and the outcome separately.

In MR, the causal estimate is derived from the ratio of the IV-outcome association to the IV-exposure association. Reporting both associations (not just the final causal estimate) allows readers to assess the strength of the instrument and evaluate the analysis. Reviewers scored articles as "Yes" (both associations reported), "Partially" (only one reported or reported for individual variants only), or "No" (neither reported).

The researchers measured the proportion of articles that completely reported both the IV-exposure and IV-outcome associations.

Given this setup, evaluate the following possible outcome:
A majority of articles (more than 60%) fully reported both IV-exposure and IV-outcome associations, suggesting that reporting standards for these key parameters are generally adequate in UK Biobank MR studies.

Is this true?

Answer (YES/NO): NO